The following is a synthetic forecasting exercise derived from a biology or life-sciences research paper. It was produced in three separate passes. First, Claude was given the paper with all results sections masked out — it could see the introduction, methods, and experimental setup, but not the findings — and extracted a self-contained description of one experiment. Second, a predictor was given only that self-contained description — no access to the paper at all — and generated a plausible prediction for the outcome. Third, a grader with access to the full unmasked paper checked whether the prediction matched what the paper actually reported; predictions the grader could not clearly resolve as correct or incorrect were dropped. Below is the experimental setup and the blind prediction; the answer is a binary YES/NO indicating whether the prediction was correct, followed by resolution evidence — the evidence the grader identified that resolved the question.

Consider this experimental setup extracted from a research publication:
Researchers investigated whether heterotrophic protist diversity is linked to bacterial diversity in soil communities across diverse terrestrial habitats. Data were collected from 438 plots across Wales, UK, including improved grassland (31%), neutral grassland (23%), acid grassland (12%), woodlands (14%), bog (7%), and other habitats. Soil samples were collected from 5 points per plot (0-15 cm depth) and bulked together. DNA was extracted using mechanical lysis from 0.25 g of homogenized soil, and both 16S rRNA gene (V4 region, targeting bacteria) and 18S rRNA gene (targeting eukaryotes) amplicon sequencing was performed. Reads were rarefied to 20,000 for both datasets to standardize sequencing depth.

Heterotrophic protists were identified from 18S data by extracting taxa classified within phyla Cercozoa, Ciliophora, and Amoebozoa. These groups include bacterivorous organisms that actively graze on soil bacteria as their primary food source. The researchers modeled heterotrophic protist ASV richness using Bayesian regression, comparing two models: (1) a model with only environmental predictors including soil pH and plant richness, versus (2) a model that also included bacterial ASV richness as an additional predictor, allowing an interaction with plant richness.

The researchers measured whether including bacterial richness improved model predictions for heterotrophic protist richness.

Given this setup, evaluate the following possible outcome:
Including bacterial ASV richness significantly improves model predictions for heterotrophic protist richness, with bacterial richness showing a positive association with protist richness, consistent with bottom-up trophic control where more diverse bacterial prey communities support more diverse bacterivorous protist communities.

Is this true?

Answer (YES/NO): NO